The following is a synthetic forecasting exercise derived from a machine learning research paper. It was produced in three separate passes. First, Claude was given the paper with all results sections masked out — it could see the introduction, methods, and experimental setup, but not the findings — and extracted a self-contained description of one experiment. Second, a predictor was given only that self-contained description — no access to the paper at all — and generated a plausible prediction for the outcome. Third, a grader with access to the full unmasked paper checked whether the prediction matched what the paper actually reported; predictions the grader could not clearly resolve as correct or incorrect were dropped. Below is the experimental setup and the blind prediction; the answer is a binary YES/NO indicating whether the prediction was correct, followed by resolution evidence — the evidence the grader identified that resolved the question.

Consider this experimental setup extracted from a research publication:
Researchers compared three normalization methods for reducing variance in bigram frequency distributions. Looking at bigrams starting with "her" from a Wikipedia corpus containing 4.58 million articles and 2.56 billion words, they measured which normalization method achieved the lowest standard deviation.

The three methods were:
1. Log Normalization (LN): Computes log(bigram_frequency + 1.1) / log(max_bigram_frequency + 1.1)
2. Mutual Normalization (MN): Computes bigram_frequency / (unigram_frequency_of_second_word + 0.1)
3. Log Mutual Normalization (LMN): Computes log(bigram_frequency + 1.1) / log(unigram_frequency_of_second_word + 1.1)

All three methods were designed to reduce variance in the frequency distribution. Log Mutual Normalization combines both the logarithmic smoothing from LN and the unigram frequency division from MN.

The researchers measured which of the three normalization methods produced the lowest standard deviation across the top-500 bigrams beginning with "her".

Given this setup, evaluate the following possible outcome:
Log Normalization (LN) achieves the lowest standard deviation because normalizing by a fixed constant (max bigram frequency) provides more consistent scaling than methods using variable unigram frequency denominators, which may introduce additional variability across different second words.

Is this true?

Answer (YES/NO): YES